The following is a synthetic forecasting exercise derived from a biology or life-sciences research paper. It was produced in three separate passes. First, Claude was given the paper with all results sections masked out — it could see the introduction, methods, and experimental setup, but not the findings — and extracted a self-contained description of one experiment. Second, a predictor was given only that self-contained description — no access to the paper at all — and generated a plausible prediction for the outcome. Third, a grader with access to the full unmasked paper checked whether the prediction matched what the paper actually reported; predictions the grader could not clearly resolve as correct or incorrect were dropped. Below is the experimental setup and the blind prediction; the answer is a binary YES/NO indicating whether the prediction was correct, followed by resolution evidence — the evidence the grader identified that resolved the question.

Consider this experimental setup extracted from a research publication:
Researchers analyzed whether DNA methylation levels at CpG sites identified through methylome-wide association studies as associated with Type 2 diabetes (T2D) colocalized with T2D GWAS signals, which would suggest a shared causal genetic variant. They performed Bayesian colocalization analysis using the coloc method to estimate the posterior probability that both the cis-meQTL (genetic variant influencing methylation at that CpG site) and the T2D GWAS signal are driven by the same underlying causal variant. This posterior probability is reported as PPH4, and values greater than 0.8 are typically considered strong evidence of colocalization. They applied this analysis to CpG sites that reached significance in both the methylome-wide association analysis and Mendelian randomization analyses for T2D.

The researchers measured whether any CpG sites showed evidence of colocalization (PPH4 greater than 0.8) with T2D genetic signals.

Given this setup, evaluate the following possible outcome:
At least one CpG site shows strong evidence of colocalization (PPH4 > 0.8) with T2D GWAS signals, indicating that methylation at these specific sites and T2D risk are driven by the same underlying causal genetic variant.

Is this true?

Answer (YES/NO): YES